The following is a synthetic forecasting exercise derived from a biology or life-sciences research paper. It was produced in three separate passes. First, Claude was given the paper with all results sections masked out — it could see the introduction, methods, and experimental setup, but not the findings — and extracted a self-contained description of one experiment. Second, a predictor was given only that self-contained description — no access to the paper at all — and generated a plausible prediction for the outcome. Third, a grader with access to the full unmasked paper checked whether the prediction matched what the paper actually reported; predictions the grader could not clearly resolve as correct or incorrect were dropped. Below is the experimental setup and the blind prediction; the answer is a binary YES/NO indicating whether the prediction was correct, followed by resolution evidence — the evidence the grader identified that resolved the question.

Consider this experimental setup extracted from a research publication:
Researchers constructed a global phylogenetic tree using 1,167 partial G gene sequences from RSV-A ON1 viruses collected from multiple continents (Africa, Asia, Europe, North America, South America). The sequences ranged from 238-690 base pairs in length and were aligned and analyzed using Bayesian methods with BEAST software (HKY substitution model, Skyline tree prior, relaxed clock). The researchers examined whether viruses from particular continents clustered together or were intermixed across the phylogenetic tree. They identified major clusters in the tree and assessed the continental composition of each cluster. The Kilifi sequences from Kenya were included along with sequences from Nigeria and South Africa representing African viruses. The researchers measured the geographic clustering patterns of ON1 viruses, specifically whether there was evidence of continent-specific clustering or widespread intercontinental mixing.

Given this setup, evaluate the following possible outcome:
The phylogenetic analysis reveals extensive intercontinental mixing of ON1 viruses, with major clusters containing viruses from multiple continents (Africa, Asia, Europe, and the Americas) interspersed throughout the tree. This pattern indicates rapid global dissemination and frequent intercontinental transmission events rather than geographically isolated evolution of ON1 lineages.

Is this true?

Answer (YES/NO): NO